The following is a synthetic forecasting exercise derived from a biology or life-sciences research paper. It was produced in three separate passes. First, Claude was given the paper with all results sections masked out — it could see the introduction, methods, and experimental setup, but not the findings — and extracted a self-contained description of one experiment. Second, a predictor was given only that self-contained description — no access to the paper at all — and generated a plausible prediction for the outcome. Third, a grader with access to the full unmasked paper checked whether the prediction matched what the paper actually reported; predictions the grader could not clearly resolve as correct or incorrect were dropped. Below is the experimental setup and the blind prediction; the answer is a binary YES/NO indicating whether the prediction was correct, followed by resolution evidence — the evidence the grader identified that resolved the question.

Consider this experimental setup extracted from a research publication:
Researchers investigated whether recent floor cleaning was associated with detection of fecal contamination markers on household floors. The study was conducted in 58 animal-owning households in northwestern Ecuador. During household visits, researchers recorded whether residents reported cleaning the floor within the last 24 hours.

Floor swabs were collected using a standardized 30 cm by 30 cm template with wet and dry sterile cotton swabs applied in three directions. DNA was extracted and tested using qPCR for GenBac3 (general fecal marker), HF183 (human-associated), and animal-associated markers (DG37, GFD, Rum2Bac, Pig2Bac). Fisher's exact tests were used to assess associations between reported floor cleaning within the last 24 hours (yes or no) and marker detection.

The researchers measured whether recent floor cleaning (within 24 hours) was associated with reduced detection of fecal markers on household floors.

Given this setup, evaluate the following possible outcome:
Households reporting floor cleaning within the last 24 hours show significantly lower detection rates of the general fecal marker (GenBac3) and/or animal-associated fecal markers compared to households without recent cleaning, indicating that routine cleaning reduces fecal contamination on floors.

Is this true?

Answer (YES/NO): NO